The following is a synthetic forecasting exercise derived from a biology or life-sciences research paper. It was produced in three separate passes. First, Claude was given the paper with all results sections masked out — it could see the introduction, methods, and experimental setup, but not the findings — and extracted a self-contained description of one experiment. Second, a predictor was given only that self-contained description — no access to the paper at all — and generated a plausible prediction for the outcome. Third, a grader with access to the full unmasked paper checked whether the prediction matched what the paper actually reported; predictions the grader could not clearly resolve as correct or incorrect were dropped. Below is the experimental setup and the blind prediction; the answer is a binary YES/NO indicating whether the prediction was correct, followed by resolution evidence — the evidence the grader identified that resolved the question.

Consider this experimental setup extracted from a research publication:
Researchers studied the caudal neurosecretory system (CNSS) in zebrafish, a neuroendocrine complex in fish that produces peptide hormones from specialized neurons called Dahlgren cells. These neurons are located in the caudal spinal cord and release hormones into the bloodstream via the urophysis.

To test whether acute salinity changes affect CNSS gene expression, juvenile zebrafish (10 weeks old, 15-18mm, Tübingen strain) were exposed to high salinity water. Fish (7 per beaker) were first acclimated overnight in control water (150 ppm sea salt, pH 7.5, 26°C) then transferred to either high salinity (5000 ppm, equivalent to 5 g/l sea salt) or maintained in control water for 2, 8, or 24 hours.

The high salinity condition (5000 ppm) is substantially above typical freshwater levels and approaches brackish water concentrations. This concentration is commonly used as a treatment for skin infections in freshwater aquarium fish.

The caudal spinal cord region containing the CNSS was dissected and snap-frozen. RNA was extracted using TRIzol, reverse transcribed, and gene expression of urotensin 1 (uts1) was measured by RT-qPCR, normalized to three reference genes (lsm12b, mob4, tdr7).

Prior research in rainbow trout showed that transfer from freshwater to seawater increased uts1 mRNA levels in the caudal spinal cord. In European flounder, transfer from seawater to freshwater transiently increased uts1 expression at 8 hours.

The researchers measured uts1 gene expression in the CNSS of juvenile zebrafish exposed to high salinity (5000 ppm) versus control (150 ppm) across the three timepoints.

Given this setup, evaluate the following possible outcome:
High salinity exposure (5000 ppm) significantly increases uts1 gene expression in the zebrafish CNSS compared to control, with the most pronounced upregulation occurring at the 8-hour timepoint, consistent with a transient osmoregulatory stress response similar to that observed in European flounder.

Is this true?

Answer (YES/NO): NO